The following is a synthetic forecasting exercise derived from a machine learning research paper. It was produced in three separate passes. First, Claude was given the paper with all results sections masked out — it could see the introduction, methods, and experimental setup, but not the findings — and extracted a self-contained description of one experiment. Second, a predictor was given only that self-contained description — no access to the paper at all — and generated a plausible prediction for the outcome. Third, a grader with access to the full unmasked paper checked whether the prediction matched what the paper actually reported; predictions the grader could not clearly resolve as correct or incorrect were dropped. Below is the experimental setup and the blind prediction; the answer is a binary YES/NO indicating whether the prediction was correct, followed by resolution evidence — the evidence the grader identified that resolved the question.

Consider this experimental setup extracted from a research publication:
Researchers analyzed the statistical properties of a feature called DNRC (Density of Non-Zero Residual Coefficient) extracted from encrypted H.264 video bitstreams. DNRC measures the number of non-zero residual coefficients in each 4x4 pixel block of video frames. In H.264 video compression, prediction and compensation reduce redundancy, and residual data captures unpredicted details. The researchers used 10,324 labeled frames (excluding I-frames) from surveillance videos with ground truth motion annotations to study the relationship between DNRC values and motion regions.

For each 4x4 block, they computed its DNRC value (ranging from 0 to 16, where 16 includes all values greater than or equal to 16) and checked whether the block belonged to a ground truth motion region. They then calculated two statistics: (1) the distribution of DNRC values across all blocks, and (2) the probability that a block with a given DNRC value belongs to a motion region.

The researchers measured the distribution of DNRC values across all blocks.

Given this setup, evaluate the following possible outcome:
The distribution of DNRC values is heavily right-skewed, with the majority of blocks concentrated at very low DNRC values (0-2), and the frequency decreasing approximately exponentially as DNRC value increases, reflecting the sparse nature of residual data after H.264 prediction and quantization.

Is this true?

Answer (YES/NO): YES